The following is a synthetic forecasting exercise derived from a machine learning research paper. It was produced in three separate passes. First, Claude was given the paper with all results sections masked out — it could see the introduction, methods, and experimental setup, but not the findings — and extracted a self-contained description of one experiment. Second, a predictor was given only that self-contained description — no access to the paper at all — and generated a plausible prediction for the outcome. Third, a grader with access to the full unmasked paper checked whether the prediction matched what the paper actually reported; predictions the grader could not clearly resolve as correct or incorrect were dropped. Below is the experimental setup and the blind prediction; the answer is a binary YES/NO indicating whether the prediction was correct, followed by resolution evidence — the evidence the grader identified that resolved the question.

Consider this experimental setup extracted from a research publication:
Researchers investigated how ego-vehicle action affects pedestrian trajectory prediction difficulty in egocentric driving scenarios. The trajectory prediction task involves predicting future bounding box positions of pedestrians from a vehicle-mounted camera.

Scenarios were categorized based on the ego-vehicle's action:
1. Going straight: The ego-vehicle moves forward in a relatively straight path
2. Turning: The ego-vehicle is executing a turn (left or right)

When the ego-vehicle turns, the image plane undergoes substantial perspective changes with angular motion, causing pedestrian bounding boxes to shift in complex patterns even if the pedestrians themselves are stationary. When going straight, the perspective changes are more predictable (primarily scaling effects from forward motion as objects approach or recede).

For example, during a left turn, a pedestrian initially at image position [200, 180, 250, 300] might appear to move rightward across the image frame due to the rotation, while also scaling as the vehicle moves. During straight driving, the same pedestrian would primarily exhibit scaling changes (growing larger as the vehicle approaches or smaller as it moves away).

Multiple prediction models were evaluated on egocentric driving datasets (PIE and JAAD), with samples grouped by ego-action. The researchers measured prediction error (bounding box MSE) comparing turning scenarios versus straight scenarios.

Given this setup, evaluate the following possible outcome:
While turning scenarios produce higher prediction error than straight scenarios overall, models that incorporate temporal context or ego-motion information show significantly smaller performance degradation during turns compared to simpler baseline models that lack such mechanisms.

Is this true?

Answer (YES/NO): NO